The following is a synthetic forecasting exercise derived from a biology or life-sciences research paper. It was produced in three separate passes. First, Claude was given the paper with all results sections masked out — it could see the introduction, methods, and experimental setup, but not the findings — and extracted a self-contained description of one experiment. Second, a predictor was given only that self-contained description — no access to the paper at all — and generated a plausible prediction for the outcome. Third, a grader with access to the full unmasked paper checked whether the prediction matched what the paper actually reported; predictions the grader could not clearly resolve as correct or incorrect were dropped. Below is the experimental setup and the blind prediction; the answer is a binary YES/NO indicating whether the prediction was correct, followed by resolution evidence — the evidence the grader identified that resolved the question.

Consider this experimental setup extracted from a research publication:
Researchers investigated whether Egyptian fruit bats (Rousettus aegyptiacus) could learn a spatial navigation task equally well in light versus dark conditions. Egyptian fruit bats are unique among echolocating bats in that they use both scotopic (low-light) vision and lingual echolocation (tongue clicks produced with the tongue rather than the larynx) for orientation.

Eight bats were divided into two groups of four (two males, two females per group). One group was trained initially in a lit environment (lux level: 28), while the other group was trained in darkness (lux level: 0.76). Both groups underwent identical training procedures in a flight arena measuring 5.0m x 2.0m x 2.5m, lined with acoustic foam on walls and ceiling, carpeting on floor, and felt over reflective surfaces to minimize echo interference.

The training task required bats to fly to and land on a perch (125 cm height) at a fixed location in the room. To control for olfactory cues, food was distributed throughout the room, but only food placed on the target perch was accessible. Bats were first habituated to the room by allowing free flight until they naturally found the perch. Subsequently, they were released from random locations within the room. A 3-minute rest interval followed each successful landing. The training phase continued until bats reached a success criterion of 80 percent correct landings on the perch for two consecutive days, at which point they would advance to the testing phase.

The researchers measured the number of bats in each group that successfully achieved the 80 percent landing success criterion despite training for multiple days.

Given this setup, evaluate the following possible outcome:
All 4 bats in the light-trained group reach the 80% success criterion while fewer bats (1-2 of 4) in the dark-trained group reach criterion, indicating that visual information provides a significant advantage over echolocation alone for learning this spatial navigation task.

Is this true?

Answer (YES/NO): NO